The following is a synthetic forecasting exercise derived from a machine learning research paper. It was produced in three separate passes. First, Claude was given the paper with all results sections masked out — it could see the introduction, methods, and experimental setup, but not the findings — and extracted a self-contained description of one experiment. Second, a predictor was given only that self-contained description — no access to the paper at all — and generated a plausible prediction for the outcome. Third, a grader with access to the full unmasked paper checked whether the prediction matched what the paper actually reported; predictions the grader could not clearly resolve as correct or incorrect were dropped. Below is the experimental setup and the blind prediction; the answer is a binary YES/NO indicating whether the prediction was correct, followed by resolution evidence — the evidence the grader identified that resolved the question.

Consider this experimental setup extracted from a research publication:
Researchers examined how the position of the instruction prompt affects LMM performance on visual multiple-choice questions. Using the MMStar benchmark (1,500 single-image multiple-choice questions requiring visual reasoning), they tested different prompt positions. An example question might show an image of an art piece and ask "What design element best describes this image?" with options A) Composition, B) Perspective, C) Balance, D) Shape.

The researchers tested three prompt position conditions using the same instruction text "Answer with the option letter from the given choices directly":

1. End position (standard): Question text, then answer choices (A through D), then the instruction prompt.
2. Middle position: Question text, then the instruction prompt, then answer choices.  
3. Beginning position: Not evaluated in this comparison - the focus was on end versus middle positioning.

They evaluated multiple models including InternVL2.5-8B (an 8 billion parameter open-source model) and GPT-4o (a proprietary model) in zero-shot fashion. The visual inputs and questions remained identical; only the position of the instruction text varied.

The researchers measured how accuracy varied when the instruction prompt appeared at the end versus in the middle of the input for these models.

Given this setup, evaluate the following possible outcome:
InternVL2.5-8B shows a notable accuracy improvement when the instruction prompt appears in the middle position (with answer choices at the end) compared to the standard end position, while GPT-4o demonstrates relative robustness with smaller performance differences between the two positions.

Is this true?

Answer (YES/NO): NO